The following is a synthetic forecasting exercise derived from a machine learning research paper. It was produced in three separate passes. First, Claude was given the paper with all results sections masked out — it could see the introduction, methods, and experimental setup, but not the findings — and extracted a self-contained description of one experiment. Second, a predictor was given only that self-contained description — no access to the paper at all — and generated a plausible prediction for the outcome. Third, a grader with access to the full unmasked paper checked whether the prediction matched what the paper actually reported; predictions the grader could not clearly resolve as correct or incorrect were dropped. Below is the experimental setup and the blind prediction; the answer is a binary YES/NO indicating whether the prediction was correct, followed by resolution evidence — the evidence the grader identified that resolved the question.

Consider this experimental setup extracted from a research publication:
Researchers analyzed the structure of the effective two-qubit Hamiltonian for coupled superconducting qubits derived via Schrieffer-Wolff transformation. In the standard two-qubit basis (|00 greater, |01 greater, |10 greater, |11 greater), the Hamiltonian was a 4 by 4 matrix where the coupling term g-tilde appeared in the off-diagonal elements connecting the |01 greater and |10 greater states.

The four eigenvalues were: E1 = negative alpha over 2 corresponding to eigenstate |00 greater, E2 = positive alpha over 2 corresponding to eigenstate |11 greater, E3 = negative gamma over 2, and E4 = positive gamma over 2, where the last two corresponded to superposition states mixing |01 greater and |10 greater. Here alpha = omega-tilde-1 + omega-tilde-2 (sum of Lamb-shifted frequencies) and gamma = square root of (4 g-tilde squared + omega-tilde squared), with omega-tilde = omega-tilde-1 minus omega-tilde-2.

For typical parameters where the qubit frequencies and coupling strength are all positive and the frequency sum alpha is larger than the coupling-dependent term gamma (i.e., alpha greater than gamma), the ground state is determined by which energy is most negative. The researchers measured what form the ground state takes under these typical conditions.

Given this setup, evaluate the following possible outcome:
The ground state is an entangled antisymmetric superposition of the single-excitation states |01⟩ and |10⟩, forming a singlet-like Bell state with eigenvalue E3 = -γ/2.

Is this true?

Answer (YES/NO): NO